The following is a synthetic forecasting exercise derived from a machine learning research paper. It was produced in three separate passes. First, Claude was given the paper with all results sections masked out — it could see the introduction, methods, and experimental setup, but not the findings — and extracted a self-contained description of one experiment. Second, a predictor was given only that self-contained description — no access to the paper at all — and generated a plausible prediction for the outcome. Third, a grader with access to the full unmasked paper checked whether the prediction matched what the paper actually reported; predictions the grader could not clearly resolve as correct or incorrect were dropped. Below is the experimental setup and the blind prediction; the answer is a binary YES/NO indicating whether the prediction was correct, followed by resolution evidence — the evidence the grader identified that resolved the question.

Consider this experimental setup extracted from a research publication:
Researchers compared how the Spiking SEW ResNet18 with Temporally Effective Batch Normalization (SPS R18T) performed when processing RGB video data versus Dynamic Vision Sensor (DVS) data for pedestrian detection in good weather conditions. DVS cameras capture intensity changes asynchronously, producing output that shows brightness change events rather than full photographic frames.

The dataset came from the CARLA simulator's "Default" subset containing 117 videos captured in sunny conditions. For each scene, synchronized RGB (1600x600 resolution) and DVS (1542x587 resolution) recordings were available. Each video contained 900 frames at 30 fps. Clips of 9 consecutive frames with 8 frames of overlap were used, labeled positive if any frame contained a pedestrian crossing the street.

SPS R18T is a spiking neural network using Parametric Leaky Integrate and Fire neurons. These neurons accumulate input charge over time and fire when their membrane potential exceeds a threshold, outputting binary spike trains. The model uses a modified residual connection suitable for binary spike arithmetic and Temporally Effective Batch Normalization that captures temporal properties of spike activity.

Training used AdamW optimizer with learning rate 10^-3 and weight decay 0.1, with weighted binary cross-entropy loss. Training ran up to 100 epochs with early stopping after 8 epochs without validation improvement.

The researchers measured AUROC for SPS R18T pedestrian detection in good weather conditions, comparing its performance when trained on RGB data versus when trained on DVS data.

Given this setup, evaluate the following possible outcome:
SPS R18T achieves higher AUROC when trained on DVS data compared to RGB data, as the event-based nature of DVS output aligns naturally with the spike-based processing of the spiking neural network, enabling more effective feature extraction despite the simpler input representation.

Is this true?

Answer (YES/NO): YES